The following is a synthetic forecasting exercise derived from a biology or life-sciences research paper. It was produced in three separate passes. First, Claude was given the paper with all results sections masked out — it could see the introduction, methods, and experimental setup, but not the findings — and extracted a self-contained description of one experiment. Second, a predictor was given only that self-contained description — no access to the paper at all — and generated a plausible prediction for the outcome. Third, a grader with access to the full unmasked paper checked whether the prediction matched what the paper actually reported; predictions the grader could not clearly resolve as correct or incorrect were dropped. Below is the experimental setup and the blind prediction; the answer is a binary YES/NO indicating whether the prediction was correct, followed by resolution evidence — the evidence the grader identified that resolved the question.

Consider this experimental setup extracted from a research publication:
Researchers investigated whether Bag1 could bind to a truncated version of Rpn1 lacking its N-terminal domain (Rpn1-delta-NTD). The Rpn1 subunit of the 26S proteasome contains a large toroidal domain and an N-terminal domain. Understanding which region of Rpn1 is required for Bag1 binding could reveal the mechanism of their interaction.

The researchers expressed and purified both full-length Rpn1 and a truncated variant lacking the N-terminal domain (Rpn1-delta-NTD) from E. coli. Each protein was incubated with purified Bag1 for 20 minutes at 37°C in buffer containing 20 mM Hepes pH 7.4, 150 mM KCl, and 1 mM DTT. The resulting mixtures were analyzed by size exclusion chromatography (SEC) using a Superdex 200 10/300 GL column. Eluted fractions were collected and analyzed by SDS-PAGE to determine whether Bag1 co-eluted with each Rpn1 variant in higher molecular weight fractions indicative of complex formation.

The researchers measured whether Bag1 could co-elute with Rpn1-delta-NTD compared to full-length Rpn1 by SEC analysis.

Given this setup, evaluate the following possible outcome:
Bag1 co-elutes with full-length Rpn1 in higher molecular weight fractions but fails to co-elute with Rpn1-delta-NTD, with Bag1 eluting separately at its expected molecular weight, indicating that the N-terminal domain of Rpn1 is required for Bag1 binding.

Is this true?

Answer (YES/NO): NO